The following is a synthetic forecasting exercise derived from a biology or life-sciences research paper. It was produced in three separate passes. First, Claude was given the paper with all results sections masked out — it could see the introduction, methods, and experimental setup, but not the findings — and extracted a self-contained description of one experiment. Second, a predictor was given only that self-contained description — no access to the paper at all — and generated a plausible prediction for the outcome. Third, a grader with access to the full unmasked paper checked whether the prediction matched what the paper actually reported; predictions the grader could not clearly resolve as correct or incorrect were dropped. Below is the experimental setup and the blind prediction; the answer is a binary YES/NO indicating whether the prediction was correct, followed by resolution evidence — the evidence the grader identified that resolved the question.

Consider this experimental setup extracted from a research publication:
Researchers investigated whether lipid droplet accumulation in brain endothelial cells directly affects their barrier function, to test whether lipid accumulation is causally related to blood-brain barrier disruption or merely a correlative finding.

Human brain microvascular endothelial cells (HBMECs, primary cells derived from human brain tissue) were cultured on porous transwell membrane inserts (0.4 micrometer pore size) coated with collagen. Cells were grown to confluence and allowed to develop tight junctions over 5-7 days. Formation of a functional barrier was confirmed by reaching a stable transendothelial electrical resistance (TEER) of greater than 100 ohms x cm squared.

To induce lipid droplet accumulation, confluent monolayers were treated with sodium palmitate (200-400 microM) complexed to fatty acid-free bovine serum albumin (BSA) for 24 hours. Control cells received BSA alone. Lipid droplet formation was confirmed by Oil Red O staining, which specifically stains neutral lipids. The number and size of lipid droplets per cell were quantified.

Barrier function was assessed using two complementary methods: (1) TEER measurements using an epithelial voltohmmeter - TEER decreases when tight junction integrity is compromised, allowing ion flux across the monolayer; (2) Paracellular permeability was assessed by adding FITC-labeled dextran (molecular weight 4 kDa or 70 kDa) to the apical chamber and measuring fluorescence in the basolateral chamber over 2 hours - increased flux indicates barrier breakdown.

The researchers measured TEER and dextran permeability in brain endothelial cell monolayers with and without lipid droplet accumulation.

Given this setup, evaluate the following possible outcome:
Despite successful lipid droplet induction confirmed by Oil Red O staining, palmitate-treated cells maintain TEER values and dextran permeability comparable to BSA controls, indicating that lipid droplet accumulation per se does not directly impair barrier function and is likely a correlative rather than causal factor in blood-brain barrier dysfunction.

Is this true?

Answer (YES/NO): NO